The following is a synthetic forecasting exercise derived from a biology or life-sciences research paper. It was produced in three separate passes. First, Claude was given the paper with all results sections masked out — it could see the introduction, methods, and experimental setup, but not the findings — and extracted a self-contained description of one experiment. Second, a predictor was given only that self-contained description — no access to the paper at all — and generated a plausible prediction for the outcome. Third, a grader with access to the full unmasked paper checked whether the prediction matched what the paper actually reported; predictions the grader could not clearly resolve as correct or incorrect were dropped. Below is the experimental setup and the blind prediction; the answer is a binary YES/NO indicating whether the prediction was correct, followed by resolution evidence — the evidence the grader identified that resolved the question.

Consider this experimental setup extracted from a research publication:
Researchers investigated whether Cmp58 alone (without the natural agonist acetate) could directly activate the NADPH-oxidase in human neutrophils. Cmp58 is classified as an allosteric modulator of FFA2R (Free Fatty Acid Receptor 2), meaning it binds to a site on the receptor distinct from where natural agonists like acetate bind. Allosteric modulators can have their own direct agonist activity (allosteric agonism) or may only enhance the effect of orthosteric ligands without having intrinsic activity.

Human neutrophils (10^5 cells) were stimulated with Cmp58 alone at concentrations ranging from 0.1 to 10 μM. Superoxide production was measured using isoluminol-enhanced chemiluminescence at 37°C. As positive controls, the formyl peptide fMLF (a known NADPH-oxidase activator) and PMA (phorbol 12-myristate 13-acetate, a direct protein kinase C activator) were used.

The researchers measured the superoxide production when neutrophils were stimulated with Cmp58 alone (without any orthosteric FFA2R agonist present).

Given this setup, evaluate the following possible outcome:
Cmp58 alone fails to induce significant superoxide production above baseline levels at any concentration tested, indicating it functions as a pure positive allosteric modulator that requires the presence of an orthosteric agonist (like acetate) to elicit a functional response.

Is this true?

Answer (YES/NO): YES